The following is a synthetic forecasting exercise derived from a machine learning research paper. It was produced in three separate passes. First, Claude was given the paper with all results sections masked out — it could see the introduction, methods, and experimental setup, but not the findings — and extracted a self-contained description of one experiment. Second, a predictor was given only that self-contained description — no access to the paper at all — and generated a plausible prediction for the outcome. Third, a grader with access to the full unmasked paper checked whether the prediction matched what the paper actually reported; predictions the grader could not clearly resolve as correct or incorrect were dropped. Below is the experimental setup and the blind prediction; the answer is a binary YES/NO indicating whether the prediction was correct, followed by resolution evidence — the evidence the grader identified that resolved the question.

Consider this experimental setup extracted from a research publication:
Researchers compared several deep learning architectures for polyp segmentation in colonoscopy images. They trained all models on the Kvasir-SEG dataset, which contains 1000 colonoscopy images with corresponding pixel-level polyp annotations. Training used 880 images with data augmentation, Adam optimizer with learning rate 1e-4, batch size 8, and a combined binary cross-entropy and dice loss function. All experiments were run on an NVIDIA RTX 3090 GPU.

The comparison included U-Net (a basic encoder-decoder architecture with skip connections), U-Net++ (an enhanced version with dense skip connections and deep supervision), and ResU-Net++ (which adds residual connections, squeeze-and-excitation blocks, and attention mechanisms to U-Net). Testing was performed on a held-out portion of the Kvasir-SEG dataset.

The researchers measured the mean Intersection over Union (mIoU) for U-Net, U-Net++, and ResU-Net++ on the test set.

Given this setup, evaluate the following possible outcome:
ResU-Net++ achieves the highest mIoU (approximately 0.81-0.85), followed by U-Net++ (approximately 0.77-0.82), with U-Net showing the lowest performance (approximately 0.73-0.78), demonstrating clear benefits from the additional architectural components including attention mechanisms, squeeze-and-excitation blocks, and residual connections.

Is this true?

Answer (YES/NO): NO